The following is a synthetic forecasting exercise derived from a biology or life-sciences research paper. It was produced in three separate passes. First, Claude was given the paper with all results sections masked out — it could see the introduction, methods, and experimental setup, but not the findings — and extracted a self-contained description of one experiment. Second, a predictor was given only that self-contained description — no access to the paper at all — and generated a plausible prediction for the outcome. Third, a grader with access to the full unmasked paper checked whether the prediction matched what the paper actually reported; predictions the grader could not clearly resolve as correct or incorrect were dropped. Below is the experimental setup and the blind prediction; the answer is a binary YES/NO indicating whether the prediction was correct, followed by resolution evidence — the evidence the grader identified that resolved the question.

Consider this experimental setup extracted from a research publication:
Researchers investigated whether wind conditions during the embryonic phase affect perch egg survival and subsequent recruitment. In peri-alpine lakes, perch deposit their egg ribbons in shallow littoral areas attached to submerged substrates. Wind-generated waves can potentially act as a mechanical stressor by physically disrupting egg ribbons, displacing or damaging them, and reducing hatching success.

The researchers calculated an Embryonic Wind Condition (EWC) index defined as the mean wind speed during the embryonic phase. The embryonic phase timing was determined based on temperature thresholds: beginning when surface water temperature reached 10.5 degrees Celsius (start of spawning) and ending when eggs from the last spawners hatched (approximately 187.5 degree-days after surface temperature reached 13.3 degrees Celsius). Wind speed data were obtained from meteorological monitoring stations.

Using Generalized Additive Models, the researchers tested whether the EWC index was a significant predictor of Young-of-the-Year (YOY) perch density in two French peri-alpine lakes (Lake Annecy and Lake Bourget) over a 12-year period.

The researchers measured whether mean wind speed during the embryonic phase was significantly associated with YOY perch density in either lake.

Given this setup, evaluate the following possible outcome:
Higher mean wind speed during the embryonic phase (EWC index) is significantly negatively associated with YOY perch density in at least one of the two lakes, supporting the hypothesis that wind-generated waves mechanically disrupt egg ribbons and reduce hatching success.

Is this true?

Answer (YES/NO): NO